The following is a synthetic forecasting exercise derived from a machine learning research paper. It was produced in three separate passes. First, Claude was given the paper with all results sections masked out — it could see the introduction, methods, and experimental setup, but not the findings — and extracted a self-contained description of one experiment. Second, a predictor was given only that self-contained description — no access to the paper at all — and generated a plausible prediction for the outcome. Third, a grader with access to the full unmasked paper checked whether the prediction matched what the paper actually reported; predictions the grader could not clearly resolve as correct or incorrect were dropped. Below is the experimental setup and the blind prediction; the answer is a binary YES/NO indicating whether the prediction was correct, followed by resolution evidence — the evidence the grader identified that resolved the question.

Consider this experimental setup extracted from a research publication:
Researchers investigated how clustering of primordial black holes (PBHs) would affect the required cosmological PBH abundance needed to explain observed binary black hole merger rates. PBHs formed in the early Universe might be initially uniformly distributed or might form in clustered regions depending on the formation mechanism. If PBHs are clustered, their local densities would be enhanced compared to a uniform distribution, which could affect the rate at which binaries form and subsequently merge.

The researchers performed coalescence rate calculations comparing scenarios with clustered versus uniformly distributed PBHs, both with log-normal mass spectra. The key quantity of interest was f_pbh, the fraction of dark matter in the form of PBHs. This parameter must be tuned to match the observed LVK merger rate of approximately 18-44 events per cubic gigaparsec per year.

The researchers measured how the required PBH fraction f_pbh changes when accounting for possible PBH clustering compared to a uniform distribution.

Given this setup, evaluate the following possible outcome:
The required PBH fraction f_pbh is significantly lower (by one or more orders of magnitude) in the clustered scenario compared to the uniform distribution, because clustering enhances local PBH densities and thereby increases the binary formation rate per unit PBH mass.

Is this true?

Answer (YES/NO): NO